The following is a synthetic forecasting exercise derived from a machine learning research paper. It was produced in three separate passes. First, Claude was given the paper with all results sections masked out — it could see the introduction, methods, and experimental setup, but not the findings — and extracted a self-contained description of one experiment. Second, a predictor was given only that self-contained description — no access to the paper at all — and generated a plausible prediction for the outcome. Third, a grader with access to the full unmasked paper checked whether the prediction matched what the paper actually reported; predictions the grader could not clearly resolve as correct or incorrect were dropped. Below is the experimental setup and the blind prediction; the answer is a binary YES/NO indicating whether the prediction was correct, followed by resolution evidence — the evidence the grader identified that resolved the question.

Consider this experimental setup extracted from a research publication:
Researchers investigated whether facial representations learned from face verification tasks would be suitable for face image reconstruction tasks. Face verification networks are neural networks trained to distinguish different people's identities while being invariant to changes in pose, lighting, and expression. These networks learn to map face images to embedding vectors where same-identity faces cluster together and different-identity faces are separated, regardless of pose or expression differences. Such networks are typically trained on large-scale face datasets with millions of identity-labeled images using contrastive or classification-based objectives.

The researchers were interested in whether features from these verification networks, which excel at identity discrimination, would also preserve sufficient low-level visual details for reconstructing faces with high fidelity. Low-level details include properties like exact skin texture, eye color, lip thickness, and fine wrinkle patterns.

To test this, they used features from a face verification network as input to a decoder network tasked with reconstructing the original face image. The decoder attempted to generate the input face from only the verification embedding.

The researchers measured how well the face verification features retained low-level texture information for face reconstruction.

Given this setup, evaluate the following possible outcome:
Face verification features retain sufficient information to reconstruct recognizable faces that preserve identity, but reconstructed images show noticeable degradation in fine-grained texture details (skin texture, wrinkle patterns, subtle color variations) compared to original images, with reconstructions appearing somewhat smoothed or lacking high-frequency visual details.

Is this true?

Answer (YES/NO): YES